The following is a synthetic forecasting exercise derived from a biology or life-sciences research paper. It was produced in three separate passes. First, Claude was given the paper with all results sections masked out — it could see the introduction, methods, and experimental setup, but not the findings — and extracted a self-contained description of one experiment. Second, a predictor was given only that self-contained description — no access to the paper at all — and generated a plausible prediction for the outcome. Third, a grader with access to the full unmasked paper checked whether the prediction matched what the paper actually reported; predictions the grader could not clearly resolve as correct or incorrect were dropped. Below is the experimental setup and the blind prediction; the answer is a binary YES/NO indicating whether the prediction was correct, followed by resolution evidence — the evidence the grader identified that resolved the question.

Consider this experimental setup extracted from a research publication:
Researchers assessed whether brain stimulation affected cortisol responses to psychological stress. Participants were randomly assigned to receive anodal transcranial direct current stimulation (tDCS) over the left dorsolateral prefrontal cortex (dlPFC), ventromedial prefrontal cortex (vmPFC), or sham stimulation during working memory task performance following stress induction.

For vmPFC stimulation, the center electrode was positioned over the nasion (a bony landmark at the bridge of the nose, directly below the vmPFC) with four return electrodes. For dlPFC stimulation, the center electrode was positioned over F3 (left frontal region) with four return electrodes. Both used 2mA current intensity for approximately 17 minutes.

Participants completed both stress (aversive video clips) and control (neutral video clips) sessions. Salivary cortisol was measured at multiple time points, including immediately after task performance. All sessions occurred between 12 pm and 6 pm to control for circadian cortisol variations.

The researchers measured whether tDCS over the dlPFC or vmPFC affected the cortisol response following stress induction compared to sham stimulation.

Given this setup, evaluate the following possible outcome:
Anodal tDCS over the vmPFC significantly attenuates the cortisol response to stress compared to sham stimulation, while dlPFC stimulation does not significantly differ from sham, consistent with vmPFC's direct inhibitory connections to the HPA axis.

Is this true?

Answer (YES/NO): NO